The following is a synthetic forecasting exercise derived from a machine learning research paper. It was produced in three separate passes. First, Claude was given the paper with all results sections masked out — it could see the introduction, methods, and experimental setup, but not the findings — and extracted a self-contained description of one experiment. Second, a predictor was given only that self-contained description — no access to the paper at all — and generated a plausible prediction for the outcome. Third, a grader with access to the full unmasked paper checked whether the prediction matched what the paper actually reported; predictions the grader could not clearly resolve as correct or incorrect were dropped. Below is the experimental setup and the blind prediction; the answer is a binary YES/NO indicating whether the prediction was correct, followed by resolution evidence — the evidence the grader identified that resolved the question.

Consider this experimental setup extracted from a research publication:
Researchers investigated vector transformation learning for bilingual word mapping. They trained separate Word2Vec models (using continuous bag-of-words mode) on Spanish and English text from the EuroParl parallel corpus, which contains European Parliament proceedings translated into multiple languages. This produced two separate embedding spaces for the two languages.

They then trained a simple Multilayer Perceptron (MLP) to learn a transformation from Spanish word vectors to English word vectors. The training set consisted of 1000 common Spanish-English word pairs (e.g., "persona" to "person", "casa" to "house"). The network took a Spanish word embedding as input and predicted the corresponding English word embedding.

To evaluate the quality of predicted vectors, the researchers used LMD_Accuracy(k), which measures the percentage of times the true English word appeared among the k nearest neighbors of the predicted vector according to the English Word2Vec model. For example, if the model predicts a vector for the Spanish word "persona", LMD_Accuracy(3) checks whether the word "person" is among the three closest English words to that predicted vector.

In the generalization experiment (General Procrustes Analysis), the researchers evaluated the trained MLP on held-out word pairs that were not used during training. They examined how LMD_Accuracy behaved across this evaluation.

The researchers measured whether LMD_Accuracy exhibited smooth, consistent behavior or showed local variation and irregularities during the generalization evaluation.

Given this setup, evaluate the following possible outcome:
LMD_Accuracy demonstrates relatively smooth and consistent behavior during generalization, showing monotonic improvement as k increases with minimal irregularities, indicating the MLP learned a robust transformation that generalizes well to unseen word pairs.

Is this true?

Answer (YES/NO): NO